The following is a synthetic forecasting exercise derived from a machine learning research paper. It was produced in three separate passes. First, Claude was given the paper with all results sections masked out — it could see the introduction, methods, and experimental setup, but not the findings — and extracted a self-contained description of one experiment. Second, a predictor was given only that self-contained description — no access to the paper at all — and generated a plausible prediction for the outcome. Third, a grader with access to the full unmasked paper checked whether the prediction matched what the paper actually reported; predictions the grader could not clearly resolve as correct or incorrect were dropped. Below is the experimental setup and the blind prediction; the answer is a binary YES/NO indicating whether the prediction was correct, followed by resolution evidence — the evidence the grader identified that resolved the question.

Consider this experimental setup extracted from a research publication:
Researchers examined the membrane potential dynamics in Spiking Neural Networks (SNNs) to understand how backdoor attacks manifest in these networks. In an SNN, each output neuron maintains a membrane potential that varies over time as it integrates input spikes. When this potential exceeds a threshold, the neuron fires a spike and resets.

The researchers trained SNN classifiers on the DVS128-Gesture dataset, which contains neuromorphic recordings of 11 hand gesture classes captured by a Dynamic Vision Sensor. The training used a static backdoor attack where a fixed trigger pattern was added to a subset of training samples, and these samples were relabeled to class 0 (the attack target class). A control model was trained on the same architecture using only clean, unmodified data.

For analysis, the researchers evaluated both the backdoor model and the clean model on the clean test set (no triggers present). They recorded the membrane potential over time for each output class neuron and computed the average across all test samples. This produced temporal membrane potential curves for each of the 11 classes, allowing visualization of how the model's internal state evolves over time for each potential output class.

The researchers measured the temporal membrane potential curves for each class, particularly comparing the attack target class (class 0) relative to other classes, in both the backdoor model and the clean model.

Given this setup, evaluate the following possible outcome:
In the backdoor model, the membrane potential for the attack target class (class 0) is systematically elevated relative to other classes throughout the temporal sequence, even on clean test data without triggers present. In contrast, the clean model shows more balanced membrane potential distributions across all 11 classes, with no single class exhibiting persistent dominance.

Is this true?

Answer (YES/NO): YES